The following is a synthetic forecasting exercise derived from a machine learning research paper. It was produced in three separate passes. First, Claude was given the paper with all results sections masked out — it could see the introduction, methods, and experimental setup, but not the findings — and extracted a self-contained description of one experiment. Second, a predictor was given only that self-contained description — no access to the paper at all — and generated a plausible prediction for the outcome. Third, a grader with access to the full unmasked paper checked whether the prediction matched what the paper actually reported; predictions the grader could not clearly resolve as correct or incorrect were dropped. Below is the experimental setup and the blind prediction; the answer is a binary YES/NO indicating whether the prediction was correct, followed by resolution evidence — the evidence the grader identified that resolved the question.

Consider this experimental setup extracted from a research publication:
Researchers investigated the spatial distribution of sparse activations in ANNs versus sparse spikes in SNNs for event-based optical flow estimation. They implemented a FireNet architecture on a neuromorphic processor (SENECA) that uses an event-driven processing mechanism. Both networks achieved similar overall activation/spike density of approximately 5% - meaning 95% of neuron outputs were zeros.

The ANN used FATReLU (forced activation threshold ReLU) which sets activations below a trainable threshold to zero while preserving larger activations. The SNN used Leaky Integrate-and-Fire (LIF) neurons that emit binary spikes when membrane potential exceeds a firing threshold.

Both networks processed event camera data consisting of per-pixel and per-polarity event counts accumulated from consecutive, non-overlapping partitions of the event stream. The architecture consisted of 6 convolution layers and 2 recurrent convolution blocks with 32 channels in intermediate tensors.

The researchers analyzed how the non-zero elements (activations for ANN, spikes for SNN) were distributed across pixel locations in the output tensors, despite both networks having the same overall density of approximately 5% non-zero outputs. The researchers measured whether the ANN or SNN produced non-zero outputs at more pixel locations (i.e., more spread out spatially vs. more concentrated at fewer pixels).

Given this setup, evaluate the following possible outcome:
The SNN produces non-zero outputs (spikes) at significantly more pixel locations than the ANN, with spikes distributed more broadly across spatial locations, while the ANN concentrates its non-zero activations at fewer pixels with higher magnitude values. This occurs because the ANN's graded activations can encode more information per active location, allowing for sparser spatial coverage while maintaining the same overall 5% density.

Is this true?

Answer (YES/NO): NO